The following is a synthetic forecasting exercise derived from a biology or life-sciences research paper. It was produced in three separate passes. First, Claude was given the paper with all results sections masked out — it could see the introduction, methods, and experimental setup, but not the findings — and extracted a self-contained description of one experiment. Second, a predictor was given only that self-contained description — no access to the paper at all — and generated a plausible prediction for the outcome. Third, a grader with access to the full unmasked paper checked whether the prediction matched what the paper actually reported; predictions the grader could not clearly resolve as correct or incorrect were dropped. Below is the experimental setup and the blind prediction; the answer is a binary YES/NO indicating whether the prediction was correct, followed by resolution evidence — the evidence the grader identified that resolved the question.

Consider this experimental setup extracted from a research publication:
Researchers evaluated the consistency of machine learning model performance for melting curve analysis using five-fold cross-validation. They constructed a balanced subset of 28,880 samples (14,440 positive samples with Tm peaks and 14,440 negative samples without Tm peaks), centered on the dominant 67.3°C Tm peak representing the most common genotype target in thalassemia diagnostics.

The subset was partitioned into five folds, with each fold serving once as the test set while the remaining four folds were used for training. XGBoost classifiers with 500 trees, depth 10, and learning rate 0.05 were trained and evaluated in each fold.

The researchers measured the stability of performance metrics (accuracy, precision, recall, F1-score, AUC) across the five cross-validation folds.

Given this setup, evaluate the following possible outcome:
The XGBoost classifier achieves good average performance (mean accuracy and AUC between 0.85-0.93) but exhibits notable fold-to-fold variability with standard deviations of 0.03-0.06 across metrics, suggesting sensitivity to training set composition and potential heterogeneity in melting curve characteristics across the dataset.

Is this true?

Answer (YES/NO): NO